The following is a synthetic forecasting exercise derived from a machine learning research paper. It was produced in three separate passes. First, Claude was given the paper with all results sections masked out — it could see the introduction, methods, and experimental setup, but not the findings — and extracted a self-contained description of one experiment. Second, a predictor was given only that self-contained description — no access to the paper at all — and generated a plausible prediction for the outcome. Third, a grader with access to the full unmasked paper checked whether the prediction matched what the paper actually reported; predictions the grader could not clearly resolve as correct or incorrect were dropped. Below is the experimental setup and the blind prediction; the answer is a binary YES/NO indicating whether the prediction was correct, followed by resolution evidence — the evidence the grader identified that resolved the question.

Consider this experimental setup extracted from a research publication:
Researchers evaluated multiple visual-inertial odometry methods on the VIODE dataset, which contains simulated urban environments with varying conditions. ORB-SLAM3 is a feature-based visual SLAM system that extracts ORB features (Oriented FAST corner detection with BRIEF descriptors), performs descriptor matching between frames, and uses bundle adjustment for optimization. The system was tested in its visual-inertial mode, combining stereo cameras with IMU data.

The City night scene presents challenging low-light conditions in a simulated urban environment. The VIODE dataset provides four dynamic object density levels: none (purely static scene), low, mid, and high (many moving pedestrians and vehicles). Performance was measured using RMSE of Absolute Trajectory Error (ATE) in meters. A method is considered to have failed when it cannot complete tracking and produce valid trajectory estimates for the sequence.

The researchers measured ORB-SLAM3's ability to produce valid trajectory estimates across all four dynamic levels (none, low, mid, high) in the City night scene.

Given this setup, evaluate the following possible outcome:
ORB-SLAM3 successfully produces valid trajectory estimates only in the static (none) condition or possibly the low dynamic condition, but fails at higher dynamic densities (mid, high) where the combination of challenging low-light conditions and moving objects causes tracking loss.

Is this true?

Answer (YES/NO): NO